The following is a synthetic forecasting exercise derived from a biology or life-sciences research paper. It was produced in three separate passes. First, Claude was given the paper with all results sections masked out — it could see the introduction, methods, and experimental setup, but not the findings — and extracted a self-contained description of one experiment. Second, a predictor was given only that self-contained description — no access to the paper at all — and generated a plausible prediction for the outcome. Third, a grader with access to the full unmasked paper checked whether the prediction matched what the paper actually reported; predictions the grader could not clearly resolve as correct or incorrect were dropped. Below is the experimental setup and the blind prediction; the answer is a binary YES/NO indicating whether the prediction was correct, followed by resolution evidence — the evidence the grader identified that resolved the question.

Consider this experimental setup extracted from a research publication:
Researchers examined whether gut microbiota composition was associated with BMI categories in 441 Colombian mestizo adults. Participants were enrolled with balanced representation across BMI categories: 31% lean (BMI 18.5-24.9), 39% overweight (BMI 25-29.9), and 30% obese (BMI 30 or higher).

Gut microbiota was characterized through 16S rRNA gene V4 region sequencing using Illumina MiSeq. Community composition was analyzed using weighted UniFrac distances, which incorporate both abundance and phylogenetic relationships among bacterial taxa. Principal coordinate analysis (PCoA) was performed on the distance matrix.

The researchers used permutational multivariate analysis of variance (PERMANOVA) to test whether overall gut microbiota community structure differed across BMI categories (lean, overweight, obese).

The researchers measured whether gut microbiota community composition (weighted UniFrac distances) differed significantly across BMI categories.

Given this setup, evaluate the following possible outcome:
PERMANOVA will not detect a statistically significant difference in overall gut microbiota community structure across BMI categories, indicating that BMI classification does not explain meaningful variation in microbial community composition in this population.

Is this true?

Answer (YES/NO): NO